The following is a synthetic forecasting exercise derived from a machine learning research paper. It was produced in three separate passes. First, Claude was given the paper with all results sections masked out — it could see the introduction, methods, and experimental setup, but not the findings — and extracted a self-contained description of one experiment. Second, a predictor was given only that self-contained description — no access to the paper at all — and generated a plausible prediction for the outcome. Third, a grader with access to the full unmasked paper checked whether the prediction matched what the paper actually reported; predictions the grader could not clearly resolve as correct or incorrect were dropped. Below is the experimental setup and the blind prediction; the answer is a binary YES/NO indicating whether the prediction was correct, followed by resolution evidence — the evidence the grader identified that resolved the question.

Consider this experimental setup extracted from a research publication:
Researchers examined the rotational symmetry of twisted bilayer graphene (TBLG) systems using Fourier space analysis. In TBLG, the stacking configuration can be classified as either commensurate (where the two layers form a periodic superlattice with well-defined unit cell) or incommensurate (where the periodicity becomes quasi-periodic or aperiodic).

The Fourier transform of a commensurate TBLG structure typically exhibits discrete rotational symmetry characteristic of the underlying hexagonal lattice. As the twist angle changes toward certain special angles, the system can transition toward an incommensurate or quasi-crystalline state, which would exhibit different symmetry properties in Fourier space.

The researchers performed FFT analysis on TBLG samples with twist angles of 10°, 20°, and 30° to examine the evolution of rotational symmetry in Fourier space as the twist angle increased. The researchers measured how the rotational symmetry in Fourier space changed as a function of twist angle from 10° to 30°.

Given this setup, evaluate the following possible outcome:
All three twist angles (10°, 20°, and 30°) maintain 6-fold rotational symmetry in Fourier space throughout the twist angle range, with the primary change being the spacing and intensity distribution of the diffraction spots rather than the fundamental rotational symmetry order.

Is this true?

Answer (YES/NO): NO